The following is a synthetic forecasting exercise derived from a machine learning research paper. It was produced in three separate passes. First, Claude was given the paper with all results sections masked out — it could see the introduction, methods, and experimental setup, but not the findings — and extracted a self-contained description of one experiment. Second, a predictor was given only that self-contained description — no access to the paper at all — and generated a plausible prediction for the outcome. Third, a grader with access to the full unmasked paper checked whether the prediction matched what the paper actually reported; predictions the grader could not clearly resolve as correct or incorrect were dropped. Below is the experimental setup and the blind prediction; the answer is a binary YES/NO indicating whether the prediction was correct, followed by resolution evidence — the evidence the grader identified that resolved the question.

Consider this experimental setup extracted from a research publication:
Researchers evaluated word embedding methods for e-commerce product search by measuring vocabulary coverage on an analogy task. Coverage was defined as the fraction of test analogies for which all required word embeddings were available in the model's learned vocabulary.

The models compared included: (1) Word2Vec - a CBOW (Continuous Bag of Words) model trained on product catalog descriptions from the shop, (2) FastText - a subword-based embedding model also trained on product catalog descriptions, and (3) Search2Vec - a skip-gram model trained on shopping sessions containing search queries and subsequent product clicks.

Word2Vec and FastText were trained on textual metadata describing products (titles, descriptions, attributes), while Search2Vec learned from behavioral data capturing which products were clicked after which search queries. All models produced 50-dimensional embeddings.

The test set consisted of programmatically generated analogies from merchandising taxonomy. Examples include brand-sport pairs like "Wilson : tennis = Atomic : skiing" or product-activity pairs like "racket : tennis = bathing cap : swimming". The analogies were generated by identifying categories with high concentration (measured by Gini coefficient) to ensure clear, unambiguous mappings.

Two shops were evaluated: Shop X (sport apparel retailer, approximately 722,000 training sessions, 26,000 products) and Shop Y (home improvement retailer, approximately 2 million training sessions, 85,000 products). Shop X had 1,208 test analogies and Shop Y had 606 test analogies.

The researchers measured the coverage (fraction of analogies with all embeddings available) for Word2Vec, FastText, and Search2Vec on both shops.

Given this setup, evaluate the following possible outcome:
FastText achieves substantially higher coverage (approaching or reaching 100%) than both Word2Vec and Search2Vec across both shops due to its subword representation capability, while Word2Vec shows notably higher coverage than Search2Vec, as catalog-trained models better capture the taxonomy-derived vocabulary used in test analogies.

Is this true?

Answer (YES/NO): NO